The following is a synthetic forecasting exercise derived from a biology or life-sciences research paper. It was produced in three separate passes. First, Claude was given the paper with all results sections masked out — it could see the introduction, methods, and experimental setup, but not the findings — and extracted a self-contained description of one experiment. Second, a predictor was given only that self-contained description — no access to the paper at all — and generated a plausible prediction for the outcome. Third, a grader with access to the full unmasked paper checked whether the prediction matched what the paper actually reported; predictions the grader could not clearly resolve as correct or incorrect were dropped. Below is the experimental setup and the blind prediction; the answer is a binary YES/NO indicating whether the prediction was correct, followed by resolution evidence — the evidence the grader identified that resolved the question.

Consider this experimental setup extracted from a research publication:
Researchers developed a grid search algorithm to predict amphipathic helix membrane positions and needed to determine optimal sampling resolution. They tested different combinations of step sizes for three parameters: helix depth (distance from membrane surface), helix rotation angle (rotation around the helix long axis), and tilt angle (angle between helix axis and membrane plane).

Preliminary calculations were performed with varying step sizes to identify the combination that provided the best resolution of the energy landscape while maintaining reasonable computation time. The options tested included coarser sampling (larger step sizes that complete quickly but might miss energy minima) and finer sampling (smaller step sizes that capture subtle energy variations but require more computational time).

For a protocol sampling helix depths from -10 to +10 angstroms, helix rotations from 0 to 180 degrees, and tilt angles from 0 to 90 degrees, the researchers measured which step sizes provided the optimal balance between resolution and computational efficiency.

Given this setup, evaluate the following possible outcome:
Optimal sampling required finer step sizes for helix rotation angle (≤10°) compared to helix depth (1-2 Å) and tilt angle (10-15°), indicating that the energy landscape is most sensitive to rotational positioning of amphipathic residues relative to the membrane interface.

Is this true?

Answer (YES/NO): NO